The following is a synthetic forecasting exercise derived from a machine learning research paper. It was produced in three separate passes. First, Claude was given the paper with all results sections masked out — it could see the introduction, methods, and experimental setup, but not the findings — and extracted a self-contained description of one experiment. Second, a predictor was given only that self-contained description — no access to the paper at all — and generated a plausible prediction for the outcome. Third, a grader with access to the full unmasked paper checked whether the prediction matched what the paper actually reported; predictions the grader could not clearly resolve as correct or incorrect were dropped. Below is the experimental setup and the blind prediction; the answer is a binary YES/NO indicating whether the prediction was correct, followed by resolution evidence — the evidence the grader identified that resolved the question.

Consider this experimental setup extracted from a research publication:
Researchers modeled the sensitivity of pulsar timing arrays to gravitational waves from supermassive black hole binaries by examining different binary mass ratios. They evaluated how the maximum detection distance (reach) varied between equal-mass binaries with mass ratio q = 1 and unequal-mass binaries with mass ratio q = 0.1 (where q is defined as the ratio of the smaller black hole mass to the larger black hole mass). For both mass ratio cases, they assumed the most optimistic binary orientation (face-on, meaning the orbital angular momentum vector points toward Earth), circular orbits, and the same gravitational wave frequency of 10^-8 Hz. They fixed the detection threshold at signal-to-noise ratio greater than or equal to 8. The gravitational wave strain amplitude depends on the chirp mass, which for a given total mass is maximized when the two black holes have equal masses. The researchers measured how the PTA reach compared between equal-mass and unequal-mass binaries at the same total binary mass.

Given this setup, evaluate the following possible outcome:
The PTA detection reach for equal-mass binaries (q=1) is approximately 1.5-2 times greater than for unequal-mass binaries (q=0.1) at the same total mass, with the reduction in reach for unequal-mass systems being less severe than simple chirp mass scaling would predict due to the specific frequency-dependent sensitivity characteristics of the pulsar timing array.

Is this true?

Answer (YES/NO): NO